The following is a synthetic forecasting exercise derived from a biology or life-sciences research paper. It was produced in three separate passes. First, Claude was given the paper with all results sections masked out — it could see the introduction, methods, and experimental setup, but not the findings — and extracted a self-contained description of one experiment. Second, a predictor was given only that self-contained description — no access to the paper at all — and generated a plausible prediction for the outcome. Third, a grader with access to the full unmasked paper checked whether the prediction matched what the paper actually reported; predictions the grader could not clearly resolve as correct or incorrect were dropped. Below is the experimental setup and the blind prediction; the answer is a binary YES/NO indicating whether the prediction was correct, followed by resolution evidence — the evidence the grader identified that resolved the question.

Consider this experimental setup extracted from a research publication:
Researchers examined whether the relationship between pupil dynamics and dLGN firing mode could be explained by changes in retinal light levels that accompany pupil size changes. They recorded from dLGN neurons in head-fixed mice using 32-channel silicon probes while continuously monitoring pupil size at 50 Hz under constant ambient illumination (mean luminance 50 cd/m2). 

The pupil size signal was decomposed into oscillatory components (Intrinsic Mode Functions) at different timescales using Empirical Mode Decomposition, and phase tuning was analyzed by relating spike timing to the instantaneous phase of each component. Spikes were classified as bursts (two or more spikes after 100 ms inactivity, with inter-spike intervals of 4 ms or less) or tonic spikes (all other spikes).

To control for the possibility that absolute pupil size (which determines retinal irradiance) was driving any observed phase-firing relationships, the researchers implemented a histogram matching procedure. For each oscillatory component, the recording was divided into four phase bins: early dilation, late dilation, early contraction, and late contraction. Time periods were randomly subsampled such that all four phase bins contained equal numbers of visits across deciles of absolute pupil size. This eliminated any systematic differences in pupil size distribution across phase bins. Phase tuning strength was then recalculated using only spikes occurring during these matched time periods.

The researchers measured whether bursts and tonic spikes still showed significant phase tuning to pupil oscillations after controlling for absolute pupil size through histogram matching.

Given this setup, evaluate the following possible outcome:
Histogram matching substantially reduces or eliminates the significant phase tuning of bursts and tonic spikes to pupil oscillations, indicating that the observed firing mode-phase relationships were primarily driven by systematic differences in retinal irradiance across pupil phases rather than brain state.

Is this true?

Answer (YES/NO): NO